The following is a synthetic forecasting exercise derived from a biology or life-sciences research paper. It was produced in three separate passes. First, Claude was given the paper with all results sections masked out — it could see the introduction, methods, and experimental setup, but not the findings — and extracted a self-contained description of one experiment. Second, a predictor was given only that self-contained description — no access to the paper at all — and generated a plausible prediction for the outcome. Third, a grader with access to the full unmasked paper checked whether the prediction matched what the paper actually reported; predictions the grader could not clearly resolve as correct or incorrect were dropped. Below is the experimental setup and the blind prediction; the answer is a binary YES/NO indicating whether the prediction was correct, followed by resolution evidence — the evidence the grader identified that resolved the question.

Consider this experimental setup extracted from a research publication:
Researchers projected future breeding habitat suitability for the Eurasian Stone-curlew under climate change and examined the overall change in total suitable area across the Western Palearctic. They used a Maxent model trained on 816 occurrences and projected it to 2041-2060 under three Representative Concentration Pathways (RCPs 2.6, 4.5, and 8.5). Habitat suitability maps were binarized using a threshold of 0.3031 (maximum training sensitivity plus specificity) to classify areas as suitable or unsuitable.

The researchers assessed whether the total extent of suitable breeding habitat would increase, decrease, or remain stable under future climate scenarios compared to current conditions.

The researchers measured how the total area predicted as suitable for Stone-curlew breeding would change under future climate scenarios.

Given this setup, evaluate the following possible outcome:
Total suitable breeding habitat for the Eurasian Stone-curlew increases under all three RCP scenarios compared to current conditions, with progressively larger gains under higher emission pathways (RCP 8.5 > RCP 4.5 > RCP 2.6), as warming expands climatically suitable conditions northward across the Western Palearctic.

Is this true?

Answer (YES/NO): NO